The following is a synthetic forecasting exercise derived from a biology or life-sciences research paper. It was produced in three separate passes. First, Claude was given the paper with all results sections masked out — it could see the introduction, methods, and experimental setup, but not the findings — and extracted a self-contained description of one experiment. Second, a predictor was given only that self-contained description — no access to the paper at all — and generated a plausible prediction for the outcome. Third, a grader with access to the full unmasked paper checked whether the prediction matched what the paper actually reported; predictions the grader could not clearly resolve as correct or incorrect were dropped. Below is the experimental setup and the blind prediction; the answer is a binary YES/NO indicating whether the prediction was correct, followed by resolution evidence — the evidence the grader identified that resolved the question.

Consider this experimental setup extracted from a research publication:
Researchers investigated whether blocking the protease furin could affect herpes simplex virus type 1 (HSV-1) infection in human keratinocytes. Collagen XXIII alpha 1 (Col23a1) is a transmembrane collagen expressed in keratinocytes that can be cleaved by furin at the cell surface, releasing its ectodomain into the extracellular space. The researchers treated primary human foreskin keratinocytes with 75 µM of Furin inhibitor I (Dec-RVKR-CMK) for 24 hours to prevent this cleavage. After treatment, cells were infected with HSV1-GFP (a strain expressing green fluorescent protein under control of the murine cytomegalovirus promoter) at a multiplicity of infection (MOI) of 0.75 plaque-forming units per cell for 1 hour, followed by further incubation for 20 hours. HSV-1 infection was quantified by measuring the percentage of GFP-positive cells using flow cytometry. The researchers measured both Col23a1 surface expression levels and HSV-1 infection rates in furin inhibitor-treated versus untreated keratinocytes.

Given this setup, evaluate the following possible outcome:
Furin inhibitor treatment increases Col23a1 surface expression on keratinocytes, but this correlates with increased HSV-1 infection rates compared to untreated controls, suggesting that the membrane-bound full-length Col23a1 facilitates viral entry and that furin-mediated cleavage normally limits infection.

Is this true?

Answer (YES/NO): YES